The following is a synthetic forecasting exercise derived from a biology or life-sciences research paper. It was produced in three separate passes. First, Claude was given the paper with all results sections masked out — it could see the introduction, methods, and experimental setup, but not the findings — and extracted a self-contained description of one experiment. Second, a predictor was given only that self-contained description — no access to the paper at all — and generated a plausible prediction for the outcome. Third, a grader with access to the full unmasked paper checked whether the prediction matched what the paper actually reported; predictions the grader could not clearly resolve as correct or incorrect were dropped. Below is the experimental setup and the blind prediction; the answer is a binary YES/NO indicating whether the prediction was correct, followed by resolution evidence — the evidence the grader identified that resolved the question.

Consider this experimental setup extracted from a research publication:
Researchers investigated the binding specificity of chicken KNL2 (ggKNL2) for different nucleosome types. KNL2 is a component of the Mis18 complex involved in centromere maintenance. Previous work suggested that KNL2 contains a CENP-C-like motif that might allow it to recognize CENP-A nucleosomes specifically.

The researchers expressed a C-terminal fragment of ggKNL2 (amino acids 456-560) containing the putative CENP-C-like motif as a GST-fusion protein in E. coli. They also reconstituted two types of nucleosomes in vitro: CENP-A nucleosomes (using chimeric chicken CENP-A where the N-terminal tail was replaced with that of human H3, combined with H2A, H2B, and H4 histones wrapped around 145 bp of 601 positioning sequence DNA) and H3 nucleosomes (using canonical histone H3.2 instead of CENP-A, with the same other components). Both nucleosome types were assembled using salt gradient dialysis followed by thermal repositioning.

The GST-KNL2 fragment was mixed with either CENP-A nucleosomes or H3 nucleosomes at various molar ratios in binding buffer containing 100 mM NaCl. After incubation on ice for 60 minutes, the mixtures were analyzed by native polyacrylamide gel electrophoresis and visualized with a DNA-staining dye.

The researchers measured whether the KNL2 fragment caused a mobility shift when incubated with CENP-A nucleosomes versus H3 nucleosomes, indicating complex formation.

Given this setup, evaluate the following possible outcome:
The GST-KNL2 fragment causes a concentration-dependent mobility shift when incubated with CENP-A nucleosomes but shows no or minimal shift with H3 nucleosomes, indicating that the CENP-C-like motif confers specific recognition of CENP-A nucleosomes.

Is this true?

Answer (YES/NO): YES